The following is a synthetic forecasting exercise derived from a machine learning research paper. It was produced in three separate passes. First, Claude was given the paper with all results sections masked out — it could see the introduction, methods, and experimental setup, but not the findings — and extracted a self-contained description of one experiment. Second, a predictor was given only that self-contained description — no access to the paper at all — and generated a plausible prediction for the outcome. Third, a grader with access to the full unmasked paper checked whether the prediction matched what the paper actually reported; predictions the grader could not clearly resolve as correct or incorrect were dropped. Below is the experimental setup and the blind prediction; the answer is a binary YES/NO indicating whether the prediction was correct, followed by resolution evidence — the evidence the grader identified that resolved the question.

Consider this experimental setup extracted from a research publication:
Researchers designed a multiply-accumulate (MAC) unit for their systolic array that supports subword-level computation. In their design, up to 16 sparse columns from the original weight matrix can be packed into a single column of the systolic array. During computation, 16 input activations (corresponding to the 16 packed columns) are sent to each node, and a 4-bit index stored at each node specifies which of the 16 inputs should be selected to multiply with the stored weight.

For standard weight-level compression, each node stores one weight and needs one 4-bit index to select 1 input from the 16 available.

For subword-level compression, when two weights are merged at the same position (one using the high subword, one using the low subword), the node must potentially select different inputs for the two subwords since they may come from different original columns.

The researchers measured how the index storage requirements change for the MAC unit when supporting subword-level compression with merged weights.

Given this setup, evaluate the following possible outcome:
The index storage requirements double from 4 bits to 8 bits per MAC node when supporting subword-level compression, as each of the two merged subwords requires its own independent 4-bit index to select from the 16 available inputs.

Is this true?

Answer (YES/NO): YES